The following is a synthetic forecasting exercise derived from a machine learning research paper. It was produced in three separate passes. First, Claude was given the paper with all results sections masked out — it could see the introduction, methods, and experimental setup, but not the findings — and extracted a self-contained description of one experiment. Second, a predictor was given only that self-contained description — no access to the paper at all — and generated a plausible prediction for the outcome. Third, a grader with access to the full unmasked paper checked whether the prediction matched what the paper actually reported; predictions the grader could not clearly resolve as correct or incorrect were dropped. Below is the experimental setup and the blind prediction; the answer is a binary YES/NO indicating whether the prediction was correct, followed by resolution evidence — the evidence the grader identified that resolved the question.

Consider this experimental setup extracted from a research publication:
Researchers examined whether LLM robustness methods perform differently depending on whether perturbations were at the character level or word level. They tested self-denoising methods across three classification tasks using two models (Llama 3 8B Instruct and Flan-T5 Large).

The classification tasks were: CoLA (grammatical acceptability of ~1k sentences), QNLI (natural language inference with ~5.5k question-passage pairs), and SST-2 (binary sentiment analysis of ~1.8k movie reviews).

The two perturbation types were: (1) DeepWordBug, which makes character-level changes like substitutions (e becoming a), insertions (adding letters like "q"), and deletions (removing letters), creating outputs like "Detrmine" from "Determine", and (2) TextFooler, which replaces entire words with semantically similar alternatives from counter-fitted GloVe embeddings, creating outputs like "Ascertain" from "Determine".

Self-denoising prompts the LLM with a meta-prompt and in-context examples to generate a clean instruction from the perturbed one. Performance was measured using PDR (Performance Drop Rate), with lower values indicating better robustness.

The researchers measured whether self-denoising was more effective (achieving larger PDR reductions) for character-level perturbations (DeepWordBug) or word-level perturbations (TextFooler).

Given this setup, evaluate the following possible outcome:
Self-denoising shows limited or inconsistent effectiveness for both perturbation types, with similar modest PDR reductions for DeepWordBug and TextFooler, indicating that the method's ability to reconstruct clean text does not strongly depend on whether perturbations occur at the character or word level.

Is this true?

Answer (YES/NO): NO